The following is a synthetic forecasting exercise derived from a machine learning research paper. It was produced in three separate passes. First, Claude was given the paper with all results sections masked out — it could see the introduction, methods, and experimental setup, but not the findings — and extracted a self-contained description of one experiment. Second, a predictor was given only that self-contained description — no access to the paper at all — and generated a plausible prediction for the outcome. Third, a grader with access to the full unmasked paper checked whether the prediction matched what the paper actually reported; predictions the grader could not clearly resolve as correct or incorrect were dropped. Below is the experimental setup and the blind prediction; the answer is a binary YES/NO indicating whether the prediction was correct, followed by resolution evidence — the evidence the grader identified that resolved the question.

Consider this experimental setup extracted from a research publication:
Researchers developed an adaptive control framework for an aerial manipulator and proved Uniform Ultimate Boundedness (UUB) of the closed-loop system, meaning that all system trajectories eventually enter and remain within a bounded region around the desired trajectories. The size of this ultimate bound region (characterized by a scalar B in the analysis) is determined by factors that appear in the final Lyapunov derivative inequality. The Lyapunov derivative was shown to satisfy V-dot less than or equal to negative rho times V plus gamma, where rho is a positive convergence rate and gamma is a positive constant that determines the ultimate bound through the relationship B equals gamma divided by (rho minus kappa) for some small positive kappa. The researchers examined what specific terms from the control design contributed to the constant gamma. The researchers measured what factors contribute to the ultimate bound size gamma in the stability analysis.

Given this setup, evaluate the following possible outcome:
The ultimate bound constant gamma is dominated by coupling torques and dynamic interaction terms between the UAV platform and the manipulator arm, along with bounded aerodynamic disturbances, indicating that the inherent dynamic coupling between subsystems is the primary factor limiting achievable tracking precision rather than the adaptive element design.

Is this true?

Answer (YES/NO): NO